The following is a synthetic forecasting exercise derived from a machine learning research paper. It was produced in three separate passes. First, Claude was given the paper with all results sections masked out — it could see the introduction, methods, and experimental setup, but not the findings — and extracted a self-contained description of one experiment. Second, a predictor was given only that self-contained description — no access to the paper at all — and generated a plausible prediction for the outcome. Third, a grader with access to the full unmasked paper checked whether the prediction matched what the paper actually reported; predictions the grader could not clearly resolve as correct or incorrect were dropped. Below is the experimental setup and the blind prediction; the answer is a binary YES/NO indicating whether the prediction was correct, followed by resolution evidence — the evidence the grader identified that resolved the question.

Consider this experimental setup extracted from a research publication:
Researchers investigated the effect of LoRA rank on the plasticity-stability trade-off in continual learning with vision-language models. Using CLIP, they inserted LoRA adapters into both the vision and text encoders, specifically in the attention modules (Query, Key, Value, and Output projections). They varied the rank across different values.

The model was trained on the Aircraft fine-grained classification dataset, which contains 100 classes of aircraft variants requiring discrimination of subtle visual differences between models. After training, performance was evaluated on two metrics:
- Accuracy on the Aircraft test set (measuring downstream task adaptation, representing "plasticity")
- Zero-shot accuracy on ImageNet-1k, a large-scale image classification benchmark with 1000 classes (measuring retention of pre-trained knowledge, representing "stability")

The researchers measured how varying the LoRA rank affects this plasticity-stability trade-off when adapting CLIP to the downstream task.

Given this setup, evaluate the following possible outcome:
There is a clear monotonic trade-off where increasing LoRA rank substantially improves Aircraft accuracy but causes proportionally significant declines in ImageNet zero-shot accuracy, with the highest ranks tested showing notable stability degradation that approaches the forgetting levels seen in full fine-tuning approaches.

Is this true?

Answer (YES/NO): NO